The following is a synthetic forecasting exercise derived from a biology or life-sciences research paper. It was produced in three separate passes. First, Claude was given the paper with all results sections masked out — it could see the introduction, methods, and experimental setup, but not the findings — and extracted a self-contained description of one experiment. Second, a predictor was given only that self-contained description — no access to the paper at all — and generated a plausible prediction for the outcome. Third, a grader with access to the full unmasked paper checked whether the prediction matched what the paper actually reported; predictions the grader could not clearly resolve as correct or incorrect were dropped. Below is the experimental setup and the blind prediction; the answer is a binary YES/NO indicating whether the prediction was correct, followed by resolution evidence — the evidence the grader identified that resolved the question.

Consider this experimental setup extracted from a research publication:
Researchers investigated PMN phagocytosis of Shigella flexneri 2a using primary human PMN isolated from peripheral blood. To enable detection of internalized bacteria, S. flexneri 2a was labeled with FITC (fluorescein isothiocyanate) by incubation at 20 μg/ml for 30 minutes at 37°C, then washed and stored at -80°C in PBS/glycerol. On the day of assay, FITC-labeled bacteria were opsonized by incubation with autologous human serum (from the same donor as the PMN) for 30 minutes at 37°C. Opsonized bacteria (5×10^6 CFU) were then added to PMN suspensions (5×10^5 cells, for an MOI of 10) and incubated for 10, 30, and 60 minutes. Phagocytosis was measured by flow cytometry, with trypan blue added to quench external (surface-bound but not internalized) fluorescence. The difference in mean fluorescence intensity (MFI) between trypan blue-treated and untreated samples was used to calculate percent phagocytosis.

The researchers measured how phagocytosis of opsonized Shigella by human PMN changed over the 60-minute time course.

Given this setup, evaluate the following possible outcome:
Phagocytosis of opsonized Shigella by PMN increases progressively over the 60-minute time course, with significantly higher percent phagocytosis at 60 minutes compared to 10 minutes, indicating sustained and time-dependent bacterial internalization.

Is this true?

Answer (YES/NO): NO